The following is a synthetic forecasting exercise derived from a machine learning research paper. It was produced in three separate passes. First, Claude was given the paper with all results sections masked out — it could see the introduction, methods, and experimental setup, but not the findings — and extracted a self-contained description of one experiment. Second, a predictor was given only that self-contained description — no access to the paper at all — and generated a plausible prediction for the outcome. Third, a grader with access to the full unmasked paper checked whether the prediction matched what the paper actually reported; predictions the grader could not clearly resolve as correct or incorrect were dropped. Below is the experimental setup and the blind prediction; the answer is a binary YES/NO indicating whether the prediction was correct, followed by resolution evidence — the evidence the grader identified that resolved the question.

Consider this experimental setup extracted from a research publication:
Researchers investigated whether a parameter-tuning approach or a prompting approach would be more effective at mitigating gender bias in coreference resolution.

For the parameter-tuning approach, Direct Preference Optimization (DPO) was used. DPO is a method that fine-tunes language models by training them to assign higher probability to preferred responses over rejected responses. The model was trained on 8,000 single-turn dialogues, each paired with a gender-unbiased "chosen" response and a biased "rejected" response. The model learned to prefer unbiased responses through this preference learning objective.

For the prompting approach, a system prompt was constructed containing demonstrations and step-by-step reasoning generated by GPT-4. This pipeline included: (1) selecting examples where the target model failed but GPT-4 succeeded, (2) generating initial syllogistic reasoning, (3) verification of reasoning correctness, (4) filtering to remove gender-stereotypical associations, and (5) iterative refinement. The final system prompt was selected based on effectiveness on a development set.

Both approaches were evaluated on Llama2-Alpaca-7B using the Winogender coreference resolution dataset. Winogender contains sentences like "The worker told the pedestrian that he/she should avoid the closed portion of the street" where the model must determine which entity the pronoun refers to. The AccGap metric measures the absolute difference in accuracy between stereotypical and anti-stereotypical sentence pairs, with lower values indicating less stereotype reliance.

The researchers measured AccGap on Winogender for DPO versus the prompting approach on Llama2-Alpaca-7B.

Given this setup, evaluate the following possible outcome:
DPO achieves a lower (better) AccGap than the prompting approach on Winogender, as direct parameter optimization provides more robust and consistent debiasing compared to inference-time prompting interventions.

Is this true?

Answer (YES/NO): YES